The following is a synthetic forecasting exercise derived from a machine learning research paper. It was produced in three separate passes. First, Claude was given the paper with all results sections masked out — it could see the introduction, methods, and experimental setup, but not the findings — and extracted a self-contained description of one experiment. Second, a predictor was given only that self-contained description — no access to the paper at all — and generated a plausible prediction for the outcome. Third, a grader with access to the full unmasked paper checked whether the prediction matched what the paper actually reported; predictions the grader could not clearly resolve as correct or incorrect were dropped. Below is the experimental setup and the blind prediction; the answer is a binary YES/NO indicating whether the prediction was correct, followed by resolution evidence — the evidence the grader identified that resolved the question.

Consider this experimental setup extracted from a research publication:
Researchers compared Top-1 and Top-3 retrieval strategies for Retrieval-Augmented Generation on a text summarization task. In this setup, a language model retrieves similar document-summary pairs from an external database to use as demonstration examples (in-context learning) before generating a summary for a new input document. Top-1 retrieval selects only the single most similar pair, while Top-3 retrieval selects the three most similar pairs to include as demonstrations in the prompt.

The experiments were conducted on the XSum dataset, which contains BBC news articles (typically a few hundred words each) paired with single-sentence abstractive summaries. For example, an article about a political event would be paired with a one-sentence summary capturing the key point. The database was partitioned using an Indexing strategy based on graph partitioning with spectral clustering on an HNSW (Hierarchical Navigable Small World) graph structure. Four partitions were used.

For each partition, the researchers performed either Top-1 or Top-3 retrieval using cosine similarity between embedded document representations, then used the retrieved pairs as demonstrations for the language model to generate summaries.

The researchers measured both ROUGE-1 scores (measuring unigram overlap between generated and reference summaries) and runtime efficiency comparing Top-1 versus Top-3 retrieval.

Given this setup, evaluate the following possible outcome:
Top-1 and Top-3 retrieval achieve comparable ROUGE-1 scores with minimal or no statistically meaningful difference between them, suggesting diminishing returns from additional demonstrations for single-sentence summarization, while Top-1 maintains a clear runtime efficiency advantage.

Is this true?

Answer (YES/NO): YES